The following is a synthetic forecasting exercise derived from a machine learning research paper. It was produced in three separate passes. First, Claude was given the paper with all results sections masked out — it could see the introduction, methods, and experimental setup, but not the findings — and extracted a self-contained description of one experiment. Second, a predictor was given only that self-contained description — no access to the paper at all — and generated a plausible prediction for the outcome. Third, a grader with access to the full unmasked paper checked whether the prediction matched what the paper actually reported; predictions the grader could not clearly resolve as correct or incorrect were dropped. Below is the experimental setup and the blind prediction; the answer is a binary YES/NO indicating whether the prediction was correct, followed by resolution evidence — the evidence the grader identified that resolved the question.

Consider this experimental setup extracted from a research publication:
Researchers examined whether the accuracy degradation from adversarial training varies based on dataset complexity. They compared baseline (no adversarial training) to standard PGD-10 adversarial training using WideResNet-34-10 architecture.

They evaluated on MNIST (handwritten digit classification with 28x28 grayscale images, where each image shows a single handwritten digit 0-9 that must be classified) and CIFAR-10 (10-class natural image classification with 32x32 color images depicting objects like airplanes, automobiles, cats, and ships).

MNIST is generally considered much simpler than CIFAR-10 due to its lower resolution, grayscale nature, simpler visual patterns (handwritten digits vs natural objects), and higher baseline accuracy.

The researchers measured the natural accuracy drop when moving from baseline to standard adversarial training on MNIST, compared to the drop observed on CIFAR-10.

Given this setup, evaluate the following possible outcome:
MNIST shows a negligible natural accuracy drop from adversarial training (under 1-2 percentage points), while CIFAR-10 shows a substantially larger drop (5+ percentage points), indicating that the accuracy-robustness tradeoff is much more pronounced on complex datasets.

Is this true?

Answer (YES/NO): YES